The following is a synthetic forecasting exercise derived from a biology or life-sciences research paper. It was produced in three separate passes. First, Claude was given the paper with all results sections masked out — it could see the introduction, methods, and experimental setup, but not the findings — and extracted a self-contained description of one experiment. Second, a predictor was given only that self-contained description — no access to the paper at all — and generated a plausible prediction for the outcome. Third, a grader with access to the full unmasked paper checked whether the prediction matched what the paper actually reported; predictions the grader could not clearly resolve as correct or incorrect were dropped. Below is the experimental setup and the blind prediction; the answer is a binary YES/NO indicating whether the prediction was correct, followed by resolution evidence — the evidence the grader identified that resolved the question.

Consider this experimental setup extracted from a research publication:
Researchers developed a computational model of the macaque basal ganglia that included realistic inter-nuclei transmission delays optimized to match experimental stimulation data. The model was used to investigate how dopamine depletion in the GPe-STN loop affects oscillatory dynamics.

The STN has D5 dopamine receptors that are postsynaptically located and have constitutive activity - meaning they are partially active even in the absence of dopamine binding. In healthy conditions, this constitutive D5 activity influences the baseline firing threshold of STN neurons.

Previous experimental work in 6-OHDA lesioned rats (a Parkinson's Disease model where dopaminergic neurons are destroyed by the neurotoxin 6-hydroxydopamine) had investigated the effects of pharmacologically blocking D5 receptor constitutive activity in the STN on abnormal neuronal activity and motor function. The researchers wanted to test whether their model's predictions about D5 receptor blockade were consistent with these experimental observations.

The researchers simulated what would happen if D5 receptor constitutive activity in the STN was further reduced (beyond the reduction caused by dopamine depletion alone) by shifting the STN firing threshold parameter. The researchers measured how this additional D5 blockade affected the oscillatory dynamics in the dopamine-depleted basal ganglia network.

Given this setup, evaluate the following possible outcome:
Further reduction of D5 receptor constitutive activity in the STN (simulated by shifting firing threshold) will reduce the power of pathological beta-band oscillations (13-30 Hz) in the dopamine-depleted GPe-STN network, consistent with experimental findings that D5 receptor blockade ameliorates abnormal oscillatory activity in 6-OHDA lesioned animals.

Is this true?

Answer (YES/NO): YES